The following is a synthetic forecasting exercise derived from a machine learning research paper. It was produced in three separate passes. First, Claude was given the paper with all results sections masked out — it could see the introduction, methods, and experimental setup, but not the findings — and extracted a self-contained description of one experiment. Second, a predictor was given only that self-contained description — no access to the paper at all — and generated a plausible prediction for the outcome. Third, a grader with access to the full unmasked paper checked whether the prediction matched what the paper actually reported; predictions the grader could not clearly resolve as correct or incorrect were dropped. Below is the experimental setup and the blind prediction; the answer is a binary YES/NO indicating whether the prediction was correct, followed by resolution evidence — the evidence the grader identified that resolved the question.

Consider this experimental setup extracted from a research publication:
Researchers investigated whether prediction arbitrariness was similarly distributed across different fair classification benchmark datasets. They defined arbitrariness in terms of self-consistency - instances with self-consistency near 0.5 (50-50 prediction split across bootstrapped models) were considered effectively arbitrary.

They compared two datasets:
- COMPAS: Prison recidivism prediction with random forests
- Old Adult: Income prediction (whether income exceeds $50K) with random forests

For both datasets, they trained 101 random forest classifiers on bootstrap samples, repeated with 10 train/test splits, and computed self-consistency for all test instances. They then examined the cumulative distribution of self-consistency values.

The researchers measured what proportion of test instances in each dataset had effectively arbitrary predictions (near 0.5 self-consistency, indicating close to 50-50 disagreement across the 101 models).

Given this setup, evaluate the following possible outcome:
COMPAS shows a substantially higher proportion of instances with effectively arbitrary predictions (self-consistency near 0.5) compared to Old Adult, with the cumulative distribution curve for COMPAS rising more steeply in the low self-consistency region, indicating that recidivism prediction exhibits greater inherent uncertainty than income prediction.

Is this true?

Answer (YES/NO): YES